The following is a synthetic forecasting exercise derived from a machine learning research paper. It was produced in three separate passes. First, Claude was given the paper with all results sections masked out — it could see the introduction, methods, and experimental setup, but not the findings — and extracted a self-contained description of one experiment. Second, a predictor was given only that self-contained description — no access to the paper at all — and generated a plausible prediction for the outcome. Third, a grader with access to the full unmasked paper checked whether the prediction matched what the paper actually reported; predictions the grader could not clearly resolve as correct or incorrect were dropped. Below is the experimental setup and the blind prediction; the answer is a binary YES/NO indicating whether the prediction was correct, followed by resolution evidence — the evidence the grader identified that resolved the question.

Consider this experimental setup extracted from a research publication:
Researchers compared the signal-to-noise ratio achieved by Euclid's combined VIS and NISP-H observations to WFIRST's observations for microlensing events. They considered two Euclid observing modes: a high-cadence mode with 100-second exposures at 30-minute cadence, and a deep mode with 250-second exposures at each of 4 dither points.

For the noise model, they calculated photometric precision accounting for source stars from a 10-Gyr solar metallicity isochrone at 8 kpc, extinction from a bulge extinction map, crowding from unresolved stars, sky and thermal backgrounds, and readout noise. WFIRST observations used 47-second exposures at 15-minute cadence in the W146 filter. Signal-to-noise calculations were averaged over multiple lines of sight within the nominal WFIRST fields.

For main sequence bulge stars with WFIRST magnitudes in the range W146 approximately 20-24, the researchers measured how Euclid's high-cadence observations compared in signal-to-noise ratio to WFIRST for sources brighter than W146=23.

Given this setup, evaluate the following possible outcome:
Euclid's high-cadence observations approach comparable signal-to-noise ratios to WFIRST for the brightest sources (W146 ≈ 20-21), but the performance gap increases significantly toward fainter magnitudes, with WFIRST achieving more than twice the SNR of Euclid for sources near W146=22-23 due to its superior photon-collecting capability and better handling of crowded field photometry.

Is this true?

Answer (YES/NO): NO